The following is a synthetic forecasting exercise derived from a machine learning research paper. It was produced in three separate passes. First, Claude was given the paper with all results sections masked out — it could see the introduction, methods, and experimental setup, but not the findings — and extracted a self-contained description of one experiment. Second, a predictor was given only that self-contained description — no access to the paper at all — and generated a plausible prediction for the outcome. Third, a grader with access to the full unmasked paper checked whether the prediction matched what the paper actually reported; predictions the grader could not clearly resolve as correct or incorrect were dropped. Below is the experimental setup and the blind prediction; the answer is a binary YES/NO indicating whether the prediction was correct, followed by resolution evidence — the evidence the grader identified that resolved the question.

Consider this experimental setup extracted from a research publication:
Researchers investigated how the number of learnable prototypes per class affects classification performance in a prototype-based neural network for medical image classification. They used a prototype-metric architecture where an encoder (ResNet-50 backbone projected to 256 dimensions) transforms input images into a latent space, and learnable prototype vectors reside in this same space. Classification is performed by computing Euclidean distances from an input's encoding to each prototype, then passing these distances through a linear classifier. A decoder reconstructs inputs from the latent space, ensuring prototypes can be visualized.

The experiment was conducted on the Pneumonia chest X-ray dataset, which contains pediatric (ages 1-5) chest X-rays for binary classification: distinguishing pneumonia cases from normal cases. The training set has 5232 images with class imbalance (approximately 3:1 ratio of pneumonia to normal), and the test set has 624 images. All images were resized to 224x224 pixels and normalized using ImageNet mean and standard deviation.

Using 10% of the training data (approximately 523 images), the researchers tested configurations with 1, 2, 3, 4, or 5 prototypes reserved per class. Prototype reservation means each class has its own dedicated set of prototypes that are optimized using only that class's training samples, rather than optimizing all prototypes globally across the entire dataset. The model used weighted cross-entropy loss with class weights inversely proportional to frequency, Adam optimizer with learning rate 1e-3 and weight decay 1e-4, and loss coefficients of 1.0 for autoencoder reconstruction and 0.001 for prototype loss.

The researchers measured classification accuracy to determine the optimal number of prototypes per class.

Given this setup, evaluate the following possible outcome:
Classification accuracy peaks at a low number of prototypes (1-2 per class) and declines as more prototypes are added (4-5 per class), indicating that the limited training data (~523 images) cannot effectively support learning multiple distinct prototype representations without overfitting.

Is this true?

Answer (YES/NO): NO